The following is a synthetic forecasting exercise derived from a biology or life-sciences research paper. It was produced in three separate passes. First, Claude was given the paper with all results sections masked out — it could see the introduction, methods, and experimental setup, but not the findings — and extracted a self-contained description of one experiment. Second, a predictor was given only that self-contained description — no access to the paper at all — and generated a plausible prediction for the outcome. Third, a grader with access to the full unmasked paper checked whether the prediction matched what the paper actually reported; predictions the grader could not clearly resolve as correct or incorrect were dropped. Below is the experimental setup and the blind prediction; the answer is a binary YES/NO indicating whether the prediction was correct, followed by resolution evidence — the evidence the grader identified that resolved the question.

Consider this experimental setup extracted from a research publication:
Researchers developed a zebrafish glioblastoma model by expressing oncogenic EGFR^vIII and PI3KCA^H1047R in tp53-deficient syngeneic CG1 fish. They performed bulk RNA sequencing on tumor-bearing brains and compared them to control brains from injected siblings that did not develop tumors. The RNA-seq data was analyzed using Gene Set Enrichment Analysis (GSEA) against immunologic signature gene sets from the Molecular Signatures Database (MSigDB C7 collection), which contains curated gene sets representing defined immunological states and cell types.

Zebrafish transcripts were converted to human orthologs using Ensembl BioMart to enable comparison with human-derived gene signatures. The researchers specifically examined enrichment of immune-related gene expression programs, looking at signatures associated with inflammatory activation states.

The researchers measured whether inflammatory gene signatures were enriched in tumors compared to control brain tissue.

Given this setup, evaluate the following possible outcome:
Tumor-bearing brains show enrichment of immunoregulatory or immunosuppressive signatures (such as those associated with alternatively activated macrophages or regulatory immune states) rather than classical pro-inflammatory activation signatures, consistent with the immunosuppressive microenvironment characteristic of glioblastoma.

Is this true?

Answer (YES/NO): NO